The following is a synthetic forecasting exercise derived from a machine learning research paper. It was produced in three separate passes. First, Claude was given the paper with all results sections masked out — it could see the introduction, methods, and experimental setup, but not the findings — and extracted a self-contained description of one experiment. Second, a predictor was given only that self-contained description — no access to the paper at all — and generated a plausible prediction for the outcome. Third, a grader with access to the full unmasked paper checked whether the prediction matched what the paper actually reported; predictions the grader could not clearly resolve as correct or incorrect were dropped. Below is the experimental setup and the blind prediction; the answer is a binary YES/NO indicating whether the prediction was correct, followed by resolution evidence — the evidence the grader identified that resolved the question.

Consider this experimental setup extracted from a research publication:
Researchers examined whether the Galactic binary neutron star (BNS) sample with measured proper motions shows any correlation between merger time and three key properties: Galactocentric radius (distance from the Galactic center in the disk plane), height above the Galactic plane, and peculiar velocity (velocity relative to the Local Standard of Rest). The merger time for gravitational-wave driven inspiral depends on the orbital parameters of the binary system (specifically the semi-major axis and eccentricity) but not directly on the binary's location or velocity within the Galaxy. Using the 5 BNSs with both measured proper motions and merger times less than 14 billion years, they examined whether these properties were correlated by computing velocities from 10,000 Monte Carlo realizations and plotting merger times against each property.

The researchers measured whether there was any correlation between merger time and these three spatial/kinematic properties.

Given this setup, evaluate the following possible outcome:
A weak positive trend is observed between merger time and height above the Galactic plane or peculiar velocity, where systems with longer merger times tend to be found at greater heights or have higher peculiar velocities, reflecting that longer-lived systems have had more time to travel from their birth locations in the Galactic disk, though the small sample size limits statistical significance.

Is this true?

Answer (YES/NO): NO